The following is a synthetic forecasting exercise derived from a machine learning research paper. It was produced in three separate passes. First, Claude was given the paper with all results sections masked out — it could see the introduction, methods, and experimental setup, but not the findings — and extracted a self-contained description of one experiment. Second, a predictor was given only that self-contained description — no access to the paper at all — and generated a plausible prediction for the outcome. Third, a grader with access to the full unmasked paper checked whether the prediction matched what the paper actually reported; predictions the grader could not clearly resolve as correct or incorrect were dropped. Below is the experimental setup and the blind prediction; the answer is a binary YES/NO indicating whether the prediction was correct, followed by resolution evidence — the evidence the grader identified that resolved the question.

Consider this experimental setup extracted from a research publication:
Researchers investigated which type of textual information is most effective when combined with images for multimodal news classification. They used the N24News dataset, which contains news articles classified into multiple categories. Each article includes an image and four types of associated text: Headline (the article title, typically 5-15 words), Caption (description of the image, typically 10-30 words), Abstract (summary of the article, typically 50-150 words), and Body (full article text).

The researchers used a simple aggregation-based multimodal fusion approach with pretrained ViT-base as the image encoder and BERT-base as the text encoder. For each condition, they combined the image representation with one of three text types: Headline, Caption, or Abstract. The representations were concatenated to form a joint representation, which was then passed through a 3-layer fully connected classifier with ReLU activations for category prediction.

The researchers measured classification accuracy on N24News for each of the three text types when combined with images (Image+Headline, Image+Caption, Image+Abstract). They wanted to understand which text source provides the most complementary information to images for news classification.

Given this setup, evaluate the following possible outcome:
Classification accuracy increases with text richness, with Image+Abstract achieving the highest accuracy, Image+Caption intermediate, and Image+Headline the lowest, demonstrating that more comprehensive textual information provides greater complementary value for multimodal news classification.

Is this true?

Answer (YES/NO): NO